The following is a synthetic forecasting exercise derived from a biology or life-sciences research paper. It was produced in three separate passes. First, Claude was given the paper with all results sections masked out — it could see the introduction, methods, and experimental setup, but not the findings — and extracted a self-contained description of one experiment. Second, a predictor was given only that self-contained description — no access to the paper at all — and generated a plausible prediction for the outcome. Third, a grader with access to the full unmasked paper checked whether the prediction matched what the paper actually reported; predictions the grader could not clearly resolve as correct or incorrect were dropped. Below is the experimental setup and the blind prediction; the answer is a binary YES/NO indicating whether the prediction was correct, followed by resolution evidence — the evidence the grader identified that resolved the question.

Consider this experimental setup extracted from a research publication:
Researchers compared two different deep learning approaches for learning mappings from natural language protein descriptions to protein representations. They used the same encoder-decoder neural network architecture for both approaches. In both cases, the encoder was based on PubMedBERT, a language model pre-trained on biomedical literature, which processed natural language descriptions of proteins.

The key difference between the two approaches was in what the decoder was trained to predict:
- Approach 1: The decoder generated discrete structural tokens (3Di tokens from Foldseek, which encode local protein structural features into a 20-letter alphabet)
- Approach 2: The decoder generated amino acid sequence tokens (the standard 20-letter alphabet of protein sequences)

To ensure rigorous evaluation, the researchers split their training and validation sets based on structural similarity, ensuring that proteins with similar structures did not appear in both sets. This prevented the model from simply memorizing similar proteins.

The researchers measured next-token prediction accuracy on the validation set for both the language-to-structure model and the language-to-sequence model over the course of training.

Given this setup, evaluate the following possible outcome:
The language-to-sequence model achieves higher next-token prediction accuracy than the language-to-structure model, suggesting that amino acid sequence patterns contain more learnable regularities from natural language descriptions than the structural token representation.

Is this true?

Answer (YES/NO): NO